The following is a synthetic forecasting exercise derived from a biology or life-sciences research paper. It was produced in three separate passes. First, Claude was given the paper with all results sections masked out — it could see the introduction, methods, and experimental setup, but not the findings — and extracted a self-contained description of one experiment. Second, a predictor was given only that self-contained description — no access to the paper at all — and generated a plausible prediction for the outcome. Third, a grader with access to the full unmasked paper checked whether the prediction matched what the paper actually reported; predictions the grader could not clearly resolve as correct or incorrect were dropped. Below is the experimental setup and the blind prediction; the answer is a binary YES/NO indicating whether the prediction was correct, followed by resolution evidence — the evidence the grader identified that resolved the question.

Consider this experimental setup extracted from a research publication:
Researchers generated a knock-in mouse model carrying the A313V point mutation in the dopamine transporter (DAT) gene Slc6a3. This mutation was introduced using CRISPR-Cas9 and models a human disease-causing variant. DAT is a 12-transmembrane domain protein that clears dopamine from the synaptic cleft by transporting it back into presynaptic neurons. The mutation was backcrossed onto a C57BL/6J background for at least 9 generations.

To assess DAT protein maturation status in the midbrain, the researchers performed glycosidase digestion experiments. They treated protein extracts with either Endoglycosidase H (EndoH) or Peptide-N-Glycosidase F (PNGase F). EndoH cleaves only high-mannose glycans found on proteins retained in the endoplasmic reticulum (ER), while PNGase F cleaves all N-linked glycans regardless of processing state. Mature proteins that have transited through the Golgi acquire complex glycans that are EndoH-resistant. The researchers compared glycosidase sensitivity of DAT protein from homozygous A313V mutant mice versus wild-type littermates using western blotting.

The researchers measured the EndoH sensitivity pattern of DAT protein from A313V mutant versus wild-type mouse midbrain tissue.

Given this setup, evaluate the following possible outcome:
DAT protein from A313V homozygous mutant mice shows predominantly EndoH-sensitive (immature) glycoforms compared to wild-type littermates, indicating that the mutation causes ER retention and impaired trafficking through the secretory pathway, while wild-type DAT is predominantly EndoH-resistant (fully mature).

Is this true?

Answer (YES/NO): NO